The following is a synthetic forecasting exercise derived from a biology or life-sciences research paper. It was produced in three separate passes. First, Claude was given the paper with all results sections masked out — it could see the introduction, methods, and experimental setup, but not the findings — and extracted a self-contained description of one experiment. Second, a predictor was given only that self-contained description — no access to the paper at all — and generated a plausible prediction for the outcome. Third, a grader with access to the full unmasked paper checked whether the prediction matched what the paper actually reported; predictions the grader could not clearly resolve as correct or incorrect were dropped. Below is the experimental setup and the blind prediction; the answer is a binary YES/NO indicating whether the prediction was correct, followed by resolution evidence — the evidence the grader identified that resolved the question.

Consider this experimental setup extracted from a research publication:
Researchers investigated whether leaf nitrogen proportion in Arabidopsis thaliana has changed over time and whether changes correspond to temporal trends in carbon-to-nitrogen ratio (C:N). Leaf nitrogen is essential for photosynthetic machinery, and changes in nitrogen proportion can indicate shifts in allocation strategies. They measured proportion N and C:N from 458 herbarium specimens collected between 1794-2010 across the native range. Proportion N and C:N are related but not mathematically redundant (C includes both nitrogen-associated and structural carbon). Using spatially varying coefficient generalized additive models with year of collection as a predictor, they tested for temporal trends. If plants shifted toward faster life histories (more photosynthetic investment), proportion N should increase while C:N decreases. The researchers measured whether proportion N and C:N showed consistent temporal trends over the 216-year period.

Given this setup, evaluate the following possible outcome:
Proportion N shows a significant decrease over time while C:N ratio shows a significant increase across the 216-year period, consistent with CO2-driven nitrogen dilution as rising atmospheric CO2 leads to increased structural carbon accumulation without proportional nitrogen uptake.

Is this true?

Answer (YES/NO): YES